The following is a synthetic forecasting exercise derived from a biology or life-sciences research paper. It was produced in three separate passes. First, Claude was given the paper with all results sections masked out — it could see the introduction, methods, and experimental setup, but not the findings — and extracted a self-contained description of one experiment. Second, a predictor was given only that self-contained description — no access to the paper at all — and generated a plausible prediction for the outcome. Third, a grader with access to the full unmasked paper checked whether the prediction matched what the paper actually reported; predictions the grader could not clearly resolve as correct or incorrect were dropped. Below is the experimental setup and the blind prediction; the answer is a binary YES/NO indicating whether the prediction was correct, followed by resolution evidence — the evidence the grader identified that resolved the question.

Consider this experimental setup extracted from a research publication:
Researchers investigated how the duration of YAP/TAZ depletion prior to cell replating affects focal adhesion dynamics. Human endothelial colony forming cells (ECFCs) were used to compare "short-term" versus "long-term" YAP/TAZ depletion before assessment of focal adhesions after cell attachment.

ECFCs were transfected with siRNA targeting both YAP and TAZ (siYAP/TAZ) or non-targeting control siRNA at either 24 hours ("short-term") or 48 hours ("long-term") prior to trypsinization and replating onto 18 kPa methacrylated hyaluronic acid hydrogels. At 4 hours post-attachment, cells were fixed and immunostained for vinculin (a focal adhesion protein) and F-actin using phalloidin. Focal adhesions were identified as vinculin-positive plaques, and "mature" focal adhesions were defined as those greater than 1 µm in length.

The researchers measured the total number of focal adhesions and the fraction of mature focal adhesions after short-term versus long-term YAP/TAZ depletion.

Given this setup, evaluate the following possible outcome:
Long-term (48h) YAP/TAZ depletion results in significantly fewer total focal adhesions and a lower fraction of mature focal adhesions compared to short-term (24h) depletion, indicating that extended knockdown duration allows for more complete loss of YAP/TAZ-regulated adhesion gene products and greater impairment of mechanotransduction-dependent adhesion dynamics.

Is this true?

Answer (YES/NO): NO